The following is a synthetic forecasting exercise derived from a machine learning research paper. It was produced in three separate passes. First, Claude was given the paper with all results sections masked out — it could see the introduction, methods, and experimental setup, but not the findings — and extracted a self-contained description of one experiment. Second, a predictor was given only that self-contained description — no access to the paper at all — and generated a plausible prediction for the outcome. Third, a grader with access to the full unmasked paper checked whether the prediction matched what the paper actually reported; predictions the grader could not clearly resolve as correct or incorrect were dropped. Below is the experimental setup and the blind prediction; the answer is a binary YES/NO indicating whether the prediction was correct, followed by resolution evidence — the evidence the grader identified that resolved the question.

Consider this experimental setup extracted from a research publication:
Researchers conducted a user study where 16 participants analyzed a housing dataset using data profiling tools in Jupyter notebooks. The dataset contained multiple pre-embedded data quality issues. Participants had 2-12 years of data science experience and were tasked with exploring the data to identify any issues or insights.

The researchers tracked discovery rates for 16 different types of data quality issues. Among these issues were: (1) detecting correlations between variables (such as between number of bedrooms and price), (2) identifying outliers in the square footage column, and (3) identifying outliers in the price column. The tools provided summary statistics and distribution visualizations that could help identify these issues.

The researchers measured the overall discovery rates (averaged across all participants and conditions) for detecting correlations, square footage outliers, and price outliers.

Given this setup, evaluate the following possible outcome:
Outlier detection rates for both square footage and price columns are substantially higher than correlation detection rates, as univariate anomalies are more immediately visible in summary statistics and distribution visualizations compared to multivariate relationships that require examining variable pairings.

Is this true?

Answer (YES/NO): NO